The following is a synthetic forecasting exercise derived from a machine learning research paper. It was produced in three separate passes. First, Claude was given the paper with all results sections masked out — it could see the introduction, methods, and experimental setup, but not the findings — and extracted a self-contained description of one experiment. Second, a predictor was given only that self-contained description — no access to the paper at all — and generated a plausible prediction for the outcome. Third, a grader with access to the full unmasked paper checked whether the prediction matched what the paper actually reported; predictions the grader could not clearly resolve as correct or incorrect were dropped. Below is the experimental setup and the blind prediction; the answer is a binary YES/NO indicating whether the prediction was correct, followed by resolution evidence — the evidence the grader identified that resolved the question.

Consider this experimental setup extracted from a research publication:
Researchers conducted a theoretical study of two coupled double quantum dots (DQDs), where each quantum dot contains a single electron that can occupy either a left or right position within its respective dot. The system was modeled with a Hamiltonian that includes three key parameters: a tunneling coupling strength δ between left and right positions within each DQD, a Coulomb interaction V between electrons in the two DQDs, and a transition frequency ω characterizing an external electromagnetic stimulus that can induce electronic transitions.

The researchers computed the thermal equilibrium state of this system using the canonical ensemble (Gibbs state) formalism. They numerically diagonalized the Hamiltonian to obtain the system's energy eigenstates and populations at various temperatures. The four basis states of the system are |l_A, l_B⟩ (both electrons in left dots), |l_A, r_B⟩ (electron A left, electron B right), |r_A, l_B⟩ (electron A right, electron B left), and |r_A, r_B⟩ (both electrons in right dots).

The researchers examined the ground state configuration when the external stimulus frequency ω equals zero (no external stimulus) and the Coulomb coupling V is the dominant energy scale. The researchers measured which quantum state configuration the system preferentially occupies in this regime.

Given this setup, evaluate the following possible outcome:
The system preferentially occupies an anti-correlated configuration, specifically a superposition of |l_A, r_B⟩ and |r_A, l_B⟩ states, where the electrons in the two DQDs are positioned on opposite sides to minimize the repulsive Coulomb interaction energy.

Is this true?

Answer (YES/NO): YES